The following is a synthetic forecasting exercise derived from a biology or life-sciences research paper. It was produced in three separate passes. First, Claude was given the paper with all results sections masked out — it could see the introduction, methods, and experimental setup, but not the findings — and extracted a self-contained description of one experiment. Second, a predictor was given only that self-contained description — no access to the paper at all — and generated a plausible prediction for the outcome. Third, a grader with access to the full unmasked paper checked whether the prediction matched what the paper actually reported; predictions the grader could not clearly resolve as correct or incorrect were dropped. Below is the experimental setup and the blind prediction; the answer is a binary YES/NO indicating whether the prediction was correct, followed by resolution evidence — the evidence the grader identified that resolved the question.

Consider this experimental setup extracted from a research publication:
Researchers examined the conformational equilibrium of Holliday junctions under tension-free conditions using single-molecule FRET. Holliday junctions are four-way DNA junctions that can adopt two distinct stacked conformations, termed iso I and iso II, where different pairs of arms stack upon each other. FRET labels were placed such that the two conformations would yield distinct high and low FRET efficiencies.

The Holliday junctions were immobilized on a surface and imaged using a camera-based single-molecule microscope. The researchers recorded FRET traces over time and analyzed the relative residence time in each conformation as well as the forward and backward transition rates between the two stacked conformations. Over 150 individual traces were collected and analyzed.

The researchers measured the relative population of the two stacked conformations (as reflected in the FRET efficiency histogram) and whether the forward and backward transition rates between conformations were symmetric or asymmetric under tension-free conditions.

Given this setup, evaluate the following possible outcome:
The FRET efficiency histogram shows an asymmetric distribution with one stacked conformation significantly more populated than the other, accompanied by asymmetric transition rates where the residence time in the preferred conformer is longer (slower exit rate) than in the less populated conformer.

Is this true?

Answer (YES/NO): NO